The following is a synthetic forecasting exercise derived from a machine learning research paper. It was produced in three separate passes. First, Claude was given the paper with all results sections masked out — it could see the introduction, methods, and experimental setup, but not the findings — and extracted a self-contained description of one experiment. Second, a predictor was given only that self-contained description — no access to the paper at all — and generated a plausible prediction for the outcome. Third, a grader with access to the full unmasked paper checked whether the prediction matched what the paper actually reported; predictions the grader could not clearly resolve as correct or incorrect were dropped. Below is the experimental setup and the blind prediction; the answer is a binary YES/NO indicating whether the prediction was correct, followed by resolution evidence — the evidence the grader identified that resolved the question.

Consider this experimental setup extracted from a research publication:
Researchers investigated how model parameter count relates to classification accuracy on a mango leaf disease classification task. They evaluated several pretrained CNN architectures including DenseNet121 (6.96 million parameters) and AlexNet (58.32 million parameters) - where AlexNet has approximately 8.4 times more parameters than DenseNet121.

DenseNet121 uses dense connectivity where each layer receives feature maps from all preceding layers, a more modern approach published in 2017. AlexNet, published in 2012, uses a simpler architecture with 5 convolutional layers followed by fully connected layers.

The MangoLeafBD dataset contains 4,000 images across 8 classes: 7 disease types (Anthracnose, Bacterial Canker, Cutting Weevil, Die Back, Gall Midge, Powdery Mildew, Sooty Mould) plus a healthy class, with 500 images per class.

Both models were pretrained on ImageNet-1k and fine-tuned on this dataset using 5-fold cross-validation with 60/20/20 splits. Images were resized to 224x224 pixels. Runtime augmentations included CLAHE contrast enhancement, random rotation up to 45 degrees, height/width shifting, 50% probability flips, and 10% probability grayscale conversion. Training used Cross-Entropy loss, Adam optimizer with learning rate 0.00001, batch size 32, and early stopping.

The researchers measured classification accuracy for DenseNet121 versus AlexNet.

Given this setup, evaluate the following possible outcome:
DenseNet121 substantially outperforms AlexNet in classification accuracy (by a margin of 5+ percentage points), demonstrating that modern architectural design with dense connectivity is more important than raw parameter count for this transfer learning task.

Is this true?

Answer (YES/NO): NO